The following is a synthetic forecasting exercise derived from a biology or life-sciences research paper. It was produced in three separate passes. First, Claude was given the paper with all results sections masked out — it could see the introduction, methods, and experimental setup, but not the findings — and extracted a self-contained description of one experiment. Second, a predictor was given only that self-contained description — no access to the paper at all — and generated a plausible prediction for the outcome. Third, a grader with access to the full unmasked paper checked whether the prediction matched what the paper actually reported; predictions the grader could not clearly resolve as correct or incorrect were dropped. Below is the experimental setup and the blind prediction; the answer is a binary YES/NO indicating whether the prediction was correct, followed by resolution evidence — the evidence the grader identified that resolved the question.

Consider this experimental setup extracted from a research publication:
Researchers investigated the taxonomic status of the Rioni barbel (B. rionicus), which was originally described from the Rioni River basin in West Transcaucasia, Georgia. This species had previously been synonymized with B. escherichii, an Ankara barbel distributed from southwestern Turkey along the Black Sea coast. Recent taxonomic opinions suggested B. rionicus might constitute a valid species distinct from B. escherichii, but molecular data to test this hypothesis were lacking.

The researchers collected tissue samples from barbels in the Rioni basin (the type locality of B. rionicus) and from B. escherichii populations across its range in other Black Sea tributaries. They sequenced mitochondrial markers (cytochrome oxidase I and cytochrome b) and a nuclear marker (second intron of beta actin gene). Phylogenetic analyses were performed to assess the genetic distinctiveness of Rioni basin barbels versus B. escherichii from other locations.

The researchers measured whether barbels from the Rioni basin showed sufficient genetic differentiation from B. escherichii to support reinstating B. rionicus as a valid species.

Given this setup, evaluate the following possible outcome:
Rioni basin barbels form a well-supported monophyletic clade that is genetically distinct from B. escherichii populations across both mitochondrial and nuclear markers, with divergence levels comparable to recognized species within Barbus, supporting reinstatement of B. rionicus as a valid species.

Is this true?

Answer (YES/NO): NO